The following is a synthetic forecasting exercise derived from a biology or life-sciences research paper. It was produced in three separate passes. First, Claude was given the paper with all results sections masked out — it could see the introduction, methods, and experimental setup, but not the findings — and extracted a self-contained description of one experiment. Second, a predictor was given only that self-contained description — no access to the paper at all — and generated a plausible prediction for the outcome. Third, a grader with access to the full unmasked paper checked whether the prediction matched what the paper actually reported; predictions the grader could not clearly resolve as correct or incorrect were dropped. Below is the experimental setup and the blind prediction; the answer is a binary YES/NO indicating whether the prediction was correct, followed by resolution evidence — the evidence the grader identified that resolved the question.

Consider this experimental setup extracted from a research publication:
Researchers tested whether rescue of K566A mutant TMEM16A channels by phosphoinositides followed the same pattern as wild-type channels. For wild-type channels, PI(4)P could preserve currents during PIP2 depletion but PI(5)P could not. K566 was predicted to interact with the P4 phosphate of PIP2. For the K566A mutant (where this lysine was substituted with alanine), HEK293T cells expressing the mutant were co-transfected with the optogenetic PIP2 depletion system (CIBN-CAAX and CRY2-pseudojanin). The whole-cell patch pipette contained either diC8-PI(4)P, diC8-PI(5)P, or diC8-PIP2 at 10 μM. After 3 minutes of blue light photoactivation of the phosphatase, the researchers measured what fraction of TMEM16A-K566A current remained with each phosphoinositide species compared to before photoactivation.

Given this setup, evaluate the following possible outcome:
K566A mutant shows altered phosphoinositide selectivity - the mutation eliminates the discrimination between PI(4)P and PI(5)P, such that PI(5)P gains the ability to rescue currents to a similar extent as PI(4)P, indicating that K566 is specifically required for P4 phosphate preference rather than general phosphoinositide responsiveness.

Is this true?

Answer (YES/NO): NO